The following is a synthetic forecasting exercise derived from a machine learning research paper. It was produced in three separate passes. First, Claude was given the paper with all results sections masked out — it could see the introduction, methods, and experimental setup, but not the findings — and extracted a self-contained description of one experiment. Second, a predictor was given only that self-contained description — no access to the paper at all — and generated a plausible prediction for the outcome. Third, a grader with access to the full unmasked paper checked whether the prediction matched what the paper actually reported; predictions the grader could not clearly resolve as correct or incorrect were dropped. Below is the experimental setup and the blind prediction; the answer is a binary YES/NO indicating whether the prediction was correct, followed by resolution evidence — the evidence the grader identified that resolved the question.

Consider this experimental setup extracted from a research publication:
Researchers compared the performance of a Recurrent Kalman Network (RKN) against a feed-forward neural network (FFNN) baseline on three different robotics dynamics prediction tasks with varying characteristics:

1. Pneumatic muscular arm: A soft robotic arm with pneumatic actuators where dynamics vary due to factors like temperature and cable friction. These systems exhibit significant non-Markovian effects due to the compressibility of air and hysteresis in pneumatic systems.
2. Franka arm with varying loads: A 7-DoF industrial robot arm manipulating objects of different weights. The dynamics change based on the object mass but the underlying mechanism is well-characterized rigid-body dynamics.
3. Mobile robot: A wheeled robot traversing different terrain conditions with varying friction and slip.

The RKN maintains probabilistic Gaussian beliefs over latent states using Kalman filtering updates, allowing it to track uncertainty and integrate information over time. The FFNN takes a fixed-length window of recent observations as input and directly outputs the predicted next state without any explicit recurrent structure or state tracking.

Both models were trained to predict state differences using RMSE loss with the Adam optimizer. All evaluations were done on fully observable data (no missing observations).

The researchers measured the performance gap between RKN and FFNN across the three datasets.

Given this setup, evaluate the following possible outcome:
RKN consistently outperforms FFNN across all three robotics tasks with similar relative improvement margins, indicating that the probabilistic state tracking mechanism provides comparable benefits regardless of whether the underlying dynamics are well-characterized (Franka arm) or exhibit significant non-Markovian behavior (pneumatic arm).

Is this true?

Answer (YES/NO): NO